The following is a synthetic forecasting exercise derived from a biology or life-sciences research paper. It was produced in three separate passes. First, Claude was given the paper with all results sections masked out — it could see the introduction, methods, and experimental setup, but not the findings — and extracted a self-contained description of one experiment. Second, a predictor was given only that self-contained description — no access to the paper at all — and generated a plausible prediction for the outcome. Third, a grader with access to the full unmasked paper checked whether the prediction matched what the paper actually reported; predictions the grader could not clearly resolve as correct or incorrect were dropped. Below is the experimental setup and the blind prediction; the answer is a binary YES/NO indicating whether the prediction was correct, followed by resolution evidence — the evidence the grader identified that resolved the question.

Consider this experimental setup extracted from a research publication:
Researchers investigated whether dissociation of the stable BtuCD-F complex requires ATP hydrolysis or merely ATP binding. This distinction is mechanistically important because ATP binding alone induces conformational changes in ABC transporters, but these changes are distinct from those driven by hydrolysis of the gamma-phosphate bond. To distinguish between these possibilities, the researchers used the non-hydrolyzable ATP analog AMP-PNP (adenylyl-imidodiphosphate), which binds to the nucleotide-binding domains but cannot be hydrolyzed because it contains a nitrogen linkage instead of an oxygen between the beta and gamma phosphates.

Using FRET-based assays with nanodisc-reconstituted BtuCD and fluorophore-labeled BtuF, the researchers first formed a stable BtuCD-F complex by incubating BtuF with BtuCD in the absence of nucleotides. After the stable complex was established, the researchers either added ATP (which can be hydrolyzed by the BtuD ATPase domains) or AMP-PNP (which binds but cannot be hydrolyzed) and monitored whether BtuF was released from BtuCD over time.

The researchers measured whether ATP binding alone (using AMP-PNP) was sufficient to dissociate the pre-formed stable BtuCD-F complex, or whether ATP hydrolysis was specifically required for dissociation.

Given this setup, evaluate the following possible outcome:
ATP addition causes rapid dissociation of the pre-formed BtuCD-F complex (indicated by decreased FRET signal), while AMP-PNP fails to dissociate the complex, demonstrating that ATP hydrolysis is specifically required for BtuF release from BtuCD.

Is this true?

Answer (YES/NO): YES